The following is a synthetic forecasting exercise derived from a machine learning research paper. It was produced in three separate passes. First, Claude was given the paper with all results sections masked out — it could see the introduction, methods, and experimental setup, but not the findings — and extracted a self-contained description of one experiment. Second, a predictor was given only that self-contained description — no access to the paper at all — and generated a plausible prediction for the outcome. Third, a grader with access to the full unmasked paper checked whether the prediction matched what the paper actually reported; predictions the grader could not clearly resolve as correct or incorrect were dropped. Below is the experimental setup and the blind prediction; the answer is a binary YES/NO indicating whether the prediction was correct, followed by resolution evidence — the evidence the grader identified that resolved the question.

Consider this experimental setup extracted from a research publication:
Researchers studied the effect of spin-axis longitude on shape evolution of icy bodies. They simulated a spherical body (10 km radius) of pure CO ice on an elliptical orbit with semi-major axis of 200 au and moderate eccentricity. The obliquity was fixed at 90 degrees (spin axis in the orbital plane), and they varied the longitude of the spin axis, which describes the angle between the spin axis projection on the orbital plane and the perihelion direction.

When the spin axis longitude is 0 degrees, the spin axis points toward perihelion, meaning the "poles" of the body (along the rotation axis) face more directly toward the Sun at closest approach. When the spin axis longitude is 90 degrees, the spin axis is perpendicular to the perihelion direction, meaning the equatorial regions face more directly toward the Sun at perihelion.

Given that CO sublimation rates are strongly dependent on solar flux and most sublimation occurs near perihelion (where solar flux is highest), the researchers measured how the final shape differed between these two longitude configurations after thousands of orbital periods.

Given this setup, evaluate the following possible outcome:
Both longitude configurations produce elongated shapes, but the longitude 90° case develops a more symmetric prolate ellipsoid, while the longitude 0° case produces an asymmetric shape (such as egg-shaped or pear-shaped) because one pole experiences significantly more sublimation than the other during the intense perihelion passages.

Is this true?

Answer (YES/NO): NO